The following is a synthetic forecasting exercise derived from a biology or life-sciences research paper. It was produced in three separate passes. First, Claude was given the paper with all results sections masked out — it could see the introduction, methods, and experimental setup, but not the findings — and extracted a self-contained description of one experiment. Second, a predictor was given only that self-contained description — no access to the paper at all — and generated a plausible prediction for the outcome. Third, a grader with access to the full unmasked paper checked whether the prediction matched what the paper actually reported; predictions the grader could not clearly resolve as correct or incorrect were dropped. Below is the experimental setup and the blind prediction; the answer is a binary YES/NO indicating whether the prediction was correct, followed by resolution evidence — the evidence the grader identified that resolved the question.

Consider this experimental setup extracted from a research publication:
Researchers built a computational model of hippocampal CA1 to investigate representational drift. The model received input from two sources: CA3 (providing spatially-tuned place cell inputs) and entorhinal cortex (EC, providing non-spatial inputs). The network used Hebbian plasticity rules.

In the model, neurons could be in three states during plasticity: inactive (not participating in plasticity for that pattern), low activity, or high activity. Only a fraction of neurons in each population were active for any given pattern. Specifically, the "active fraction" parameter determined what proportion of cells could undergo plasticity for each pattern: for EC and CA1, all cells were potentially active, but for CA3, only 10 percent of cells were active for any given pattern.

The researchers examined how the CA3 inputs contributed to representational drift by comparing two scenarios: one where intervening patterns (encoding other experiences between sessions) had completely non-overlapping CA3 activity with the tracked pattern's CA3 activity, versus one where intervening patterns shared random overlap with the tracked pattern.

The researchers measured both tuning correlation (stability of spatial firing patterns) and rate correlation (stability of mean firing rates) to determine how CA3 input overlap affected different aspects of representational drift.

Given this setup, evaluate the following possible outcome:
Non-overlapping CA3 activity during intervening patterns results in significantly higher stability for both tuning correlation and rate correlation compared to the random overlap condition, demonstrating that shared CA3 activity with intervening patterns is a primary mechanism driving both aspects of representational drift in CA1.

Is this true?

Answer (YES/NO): NO